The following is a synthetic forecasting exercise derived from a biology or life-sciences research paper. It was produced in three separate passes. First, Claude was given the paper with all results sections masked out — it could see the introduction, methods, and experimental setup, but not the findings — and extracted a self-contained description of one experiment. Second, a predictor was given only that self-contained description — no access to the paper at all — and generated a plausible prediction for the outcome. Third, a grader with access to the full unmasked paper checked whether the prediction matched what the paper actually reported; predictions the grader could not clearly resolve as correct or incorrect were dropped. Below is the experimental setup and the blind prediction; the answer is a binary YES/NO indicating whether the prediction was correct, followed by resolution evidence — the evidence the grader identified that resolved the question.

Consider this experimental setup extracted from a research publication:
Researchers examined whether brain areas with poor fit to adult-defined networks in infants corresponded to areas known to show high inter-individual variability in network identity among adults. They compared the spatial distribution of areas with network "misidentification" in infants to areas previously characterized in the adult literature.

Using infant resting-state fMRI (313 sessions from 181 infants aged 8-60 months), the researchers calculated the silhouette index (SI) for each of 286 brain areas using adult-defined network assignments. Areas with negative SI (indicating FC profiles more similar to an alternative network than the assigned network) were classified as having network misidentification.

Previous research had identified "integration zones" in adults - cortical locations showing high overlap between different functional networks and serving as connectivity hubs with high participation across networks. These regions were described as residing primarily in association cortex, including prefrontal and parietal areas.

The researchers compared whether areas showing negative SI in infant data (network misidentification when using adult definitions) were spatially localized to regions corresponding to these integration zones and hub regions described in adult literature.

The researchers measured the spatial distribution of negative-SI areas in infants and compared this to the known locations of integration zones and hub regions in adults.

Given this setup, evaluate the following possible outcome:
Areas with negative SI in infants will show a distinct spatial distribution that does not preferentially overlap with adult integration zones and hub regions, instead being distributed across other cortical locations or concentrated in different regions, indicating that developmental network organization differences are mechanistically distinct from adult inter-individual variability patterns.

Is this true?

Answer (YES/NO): NO